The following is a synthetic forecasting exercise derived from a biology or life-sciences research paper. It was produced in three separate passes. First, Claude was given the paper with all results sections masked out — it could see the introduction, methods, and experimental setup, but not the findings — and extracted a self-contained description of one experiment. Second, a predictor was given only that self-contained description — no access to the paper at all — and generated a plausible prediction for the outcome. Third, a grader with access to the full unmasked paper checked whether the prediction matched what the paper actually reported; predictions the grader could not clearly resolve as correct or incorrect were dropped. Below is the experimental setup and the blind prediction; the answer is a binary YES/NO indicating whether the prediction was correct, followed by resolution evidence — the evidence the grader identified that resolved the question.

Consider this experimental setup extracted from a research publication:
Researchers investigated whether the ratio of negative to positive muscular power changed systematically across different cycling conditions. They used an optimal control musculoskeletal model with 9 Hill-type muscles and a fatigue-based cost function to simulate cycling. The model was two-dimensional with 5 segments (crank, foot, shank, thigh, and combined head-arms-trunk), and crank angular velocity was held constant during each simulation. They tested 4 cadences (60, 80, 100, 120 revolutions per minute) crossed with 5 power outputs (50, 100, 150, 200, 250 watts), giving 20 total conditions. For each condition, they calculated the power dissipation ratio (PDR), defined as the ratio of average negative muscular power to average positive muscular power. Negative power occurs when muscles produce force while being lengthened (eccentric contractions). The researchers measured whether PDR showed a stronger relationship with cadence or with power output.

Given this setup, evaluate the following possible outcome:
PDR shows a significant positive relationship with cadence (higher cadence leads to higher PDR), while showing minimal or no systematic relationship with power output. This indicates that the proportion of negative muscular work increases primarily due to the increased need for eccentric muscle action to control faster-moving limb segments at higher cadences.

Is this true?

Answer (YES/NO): NO